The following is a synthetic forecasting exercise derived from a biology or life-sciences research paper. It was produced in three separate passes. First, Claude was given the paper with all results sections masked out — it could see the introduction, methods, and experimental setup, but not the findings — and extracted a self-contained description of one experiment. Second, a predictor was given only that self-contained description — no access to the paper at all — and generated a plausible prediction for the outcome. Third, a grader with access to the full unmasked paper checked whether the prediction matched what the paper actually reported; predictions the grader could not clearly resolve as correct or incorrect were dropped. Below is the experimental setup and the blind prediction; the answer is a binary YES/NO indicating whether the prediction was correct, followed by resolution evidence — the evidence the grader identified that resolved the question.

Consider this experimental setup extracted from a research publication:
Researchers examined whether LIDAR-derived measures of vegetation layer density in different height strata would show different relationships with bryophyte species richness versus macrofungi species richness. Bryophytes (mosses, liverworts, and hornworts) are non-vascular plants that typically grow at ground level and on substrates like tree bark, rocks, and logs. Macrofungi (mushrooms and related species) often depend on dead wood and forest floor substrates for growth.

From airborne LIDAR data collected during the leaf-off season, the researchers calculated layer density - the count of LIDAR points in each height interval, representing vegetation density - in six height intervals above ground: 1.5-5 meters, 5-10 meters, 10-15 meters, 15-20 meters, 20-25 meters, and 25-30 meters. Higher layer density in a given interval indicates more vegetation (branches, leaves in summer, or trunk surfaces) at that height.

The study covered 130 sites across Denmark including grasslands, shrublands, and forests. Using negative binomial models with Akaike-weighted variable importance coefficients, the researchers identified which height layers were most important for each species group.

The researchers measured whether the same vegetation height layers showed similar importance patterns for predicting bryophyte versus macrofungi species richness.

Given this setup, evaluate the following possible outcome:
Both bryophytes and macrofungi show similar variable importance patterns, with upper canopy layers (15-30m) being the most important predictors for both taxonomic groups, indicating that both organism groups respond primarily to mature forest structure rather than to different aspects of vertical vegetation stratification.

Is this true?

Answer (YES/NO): NO